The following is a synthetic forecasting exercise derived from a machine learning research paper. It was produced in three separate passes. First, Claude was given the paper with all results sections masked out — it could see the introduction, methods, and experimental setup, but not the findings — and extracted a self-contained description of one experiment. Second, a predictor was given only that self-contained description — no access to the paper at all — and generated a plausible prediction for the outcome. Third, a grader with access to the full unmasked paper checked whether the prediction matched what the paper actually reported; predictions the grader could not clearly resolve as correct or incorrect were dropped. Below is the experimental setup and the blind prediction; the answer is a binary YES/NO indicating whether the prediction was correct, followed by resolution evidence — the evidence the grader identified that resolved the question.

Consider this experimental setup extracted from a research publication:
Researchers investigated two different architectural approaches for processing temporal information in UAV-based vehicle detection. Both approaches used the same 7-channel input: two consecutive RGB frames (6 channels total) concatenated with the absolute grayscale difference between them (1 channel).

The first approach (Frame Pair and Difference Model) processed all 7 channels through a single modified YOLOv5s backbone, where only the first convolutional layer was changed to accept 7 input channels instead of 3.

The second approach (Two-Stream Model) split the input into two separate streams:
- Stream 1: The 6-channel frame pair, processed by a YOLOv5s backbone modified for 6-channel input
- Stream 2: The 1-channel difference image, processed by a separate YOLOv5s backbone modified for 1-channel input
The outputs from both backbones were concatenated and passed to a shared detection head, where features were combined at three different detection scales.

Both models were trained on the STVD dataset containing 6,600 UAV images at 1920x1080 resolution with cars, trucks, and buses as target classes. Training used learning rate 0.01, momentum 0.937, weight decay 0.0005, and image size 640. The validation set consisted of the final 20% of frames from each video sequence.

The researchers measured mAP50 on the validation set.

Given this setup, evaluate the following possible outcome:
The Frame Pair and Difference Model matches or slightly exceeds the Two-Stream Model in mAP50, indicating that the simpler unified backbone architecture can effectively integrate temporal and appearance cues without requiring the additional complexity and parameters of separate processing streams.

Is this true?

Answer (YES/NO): NO